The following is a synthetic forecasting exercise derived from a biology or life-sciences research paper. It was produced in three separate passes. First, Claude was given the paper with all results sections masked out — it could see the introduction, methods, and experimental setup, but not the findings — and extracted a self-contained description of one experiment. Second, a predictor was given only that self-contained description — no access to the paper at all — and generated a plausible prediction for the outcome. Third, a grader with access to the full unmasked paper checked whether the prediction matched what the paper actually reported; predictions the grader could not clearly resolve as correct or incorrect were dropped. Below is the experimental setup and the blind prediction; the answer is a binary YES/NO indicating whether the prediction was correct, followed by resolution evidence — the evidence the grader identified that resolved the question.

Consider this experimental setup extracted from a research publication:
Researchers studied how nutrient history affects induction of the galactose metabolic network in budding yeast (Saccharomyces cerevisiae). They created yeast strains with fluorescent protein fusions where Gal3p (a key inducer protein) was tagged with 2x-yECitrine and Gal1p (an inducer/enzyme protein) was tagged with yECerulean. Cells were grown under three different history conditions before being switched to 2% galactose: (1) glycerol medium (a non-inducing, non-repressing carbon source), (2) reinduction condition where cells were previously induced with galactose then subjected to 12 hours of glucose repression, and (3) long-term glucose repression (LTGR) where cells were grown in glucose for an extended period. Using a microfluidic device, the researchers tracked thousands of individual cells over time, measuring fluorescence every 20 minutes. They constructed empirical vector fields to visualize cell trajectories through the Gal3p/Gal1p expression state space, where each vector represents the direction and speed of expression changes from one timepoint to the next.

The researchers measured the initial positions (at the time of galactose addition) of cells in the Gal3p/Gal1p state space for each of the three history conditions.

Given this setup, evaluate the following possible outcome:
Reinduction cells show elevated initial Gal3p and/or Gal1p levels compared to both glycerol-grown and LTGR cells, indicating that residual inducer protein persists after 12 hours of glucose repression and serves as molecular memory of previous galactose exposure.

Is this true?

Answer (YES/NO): YES